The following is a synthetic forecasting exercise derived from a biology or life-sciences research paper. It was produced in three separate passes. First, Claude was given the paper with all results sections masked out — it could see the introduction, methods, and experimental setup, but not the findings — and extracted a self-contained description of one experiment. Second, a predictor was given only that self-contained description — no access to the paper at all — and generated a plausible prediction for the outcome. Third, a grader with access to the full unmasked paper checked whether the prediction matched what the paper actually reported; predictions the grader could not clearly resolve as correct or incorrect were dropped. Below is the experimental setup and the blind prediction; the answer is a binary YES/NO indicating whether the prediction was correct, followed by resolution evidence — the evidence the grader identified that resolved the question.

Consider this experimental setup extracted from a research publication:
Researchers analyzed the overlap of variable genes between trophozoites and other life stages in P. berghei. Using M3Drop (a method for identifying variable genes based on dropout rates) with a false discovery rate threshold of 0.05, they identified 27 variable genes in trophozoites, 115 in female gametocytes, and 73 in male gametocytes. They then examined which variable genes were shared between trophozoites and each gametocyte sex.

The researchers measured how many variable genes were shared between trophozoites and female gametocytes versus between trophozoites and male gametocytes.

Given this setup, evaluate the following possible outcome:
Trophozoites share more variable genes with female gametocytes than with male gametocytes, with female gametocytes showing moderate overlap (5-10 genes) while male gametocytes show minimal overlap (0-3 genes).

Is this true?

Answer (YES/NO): NO